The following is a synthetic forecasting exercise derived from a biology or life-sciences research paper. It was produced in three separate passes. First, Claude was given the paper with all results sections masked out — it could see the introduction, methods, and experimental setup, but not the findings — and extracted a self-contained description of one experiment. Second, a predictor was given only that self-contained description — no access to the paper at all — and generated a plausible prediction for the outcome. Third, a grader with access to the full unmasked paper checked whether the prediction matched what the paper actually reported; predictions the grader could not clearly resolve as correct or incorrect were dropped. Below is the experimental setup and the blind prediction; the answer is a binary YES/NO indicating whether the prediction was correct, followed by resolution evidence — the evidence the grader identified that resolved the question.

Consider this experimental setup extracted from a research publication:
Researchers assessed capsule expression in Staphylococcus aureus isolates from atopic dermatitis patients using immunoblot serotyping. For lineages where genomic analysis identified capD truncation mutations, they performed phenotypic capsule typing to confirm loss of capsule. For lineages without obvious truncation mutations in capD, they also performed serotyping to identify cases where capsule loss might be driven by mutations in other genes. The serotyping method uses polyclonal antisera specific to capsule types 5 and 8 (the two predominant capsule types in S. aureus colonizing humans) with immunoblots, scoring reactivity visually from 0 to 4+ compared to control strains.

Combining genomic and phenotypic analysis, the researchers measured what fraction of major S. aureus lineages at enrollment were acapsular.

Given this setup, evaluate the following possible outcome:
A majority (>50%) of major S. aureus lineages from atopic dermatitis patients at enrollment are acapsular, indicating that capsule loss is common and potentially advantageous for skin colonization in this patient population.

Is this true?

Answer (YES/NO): NO